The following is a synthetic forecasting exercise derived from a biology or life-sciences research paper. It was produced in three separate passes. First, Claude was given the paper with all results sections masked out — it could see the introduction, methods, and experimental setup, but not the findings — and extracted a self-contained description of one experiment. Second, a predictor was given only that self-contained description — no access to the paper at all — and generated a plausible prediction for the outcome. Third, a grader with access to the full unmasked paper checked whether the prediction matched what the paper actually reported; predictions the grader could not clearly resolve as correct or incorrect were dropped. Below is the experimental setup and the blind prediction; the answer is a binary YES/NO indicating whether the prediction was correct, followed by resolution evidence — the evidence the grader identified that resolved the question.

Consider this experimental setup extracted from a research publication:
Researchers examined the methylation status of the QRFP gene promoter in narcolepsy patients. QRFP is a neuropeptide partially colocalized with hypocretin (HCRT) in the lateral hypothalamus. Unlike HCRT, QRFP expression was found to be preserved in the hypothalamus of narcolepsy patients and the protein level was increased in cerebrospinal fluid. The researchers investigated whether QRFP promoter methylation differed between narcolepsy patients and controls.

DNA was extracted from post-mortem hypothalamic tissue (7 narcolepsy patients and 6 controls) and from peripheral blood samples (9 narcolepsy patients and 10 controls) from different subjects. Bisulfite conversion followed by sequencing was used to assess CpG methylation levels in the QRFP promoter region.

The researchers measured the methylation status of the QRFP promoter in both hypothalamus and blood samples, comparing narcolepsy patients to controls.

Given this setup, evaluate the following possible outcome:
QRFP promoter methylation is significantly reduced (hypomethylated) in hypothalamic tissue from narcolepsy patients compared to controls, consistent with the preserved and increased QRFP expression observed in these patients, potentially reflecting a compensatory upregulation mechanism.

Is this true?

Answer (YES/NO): NO